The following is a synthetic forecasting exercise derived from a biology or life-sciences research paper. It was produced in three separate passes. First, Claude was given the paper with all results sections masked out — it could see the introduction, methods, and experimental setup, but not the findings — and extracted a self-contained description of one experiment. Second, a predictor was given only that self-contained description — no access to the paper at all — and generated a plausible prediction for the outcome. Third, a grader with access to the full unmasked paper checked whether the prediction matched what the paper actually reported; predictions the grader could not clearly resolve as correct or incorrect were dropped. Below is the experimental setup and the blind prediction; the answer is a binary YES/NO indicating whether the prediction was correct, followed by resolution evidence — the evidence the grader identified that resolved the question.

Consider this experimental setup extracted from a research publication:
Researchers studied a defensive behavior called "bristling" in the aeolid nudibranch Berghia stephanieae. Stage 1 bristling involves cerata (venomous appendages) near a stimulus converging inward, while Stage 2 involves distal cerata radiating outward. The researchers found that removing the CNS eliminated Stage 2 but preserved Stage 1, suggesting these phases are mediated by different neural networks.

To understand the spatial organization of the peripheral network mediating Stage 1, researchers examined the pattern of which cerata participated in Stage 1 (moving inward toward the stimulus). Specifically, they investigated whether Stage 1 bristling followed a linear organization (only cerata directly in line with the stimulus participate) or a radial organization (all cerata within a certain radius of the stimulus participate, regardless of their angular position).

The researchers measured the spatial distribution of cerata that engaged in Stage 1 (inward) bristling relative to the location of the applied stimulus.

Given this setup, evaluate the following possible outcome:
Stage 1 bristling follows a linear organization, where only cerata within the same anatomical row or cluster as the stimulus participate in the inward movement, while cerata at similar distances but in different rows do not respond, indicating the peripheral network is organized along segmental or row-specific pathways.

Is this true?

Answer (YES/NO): NO